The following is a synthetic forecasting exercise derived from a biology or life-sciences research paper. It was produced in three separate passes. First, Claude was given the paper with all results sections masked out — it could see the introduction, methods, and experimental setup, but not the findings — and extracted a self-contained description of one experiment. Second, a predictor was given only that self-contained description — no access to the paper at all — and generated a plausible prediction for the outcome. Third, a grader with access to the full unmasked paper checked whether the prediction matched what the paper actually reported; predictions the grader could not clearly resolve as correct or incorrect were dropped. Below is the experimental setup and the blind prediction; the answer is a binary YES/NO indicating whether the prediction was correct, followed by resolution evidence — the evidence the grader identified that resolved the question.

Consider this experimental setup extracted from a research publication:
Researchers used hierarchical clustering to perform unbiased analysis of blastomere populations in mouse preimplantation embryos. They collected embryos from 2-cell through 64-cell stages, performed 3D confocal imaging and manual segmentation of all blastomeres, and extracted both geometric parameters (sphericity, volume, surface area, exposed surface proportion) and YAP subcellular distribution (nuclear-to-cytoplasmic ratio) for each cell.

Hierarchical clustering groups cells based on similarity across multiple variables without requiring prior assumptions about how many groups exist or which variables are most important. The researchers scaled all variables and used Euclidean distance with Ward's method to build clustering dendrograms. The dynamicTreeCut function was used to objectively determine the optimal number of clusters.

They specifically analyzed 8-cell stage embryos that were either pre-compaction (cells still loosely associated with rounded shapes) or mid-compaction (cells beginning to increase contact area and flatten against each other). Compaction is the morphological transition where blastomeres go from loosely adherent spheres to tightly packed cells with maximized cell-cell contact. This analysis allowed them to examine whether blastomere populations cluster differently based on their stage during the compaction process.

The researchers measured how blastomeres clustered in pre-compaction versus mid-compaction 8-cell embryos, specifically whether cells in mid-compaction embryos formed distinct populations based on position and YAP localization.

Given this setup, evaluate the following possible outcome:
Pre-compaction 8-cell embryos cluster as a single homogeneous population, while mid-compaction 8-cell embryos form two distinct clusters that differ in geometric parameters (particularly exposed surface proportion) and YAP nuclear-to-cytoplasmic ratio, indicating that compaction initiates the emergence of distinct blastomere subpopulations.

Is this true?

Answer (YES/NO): NO